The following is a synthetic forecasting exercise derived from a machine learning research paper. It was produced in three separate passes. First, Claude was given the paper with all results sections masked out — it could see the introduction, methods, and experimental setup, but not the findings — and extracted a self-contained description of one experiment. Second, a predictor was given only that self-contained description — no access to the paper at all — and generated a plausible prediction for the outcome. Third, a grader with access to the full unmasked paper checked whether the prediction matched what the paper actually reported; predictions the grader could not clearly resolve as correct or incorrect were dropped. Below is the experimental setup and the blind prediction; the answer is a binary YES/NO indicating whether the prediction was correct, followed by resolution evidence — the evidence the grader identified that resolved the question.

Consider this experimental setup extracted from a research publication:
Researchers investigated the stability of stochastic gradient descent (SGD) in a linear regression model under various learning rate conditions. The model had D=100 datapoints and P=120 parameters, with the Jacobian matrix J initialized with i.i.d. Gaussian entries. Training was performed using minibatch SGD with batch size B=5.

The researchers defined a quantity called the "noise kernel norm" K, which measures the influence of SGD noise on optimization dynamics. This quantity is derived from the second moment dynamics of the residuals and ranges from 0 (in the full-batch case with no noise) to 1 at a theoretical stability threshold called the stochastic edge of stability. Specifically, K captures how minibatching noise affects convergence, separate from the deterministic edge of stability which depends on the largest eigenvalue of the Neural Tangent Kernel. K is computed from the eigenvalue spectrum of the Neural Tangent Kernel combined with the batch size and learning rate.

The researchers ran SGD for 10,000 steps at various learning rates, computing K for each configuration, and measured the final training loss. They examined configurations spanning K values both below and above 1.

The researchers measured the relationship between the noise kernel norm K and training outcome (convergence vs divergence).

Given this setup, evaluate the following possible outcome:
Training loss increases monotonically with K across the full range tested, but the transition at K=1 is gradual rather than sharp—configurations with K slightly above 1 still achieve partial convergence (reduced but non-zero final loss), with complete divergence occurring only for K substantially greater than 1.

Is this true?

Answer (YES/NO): NO